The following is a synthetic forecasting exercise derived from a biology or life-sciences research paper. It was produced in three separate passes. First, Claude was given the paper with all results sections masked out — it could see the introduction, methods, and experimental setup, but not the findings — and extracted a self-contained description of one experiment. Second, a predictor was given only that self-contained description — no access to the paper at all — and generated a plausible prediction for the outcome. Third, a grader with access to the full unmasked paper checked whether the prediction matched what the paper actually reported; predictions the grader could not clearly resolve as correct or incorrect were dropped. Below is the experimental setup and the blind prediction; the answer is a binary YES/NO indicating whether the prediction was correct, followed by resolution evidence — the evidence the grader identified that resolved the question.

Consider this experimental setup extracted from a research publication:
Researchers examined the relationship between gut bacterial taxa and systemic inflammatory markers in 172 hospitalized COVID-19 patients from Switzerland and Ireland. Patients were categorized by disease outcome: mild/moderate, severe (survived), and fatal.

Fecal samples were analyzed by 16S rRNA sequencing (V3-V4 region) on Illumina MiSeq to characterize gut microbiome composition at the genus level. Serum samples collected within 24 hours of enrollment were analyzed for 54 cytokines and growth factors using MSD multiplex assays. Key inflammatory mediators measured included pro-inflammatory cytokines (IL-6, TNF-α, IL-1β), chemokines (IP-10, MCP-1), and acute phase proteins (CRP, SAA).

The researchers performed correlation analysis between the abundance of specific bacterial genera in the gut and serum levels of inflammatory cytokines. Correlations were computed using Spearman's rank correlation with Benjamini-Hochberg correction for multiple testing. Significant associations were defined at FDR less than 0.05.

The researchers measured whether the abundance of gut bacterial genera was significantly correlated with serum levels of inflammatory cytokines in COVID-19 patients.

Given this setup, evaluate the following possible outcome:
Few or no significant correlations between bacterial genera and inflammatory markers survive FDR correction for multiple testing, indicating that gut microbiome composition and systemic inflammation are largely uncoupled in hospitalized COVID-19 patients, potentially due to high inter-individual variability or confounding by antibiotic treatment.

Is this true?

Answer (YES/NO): NO